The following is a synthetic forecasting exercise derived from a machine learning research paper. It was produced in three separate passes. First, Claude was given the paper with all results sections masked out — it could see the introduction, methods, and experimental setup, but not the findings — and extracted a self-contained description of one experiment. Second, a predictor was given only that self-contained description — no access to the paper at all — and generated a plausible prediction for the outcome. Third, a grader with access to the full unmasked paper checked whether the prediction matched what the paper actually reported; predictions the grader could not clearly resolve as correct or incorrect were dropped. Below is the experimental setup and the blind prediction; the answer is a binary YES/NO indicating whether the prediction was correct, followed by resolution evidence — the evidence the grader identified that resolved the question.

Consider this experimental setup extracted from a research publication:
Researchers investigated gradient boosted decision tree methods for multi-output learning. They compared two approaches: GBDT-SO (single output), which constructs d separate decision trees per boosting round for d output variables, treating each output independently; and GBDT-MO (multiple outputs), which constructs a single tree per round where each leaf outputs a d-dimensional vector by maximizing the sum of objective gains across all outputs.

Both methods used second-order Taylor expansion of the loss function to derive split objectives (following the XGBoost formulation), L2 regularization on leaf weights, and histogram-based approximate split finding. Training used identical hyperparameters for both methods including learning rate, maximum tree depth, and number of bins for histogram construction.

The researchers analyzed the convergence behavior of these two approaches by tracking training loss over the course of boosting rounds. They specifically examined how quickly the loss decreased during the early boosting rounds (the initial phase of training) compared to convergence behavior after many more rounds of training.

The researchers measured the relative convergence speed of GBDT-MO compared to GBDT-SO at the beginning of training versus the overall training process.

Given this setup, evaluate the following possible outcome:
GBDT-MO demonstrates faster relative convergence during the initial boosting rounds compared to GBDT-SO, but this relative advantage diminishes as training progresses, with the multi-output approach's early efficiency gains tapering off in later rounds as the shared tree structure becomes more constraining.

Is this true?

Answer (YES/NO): NO